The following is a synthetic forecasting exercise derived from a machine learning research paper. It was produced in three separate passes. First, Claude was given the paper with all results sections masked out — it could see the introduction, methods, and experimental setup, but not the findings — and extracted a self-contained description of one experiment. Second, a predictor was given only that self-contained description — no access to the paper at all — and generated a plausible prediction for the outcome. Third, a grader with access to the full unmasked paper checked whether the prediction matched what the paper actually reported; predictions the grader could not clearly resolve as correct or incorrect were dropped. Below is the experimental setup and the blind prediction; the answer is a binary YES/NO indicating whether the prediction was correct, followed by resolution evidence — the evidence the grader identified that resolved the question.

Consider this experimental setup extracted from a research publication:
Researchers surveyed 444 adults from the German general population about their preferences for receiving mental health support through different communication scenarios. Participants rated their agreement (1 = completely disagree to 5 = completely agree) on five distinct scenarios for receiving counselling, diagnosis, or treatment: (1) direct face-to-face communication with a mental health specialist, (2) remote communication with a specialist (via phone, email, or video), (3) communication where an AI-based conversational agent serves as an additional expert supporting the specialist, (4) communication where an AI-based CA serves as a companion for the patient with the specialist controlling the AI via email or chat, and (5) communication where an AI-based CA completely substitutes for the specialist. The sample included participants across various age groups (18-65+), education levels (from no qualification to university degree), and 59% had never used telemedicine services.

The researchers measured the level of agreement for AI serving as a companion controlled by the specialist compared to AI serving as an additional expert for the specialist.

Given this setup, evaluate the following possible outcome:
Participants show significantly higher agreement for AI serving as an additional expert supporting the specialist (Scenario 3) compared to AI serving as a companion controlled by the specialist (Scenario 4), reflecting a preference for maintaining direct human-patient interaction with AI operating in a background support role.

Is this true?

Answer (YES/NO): NO